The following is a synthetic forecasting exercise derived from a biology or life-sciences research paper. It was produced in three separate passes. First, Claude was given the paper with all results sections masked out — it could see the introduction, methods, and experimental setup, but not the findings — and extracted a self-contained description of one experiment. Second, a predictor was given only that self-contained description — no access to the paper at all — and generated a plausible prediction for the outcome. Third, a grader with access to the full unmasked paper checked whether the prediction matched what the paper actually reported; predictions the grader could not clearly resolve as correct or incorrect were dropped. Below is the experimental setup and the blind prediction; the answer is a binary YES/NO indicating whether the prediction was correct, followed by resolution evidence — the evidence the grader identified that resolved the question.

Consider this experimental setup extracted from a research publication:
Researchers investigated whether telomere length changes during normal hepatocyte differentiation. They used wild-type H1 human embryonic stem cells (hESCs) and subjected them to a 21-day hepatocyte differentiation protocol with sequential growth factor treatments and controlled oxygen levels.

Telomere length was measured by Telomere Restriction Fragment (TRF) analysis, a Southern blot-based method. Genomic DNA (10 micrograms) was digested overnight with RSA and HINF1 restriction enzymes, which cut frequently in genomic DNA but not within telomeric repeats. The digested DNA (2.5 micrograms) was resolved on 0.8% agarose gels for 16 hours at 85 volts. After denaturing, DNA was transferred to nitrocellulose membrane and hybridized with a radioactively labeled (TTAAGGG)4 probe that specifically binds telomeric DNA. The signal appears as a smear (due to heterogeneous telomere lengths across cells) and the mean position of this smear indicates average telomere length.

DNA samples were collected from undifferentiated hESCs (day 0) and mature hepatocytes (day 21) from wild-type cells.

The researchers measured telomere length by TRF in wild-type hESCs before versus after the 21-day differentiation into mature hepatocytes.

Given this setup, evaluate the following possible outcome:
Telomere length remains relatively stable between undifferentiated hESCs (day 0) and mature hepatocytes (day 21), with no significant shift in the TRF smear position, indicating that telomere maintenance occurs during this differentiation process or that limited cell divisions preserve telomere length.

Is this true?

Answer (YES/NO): YES